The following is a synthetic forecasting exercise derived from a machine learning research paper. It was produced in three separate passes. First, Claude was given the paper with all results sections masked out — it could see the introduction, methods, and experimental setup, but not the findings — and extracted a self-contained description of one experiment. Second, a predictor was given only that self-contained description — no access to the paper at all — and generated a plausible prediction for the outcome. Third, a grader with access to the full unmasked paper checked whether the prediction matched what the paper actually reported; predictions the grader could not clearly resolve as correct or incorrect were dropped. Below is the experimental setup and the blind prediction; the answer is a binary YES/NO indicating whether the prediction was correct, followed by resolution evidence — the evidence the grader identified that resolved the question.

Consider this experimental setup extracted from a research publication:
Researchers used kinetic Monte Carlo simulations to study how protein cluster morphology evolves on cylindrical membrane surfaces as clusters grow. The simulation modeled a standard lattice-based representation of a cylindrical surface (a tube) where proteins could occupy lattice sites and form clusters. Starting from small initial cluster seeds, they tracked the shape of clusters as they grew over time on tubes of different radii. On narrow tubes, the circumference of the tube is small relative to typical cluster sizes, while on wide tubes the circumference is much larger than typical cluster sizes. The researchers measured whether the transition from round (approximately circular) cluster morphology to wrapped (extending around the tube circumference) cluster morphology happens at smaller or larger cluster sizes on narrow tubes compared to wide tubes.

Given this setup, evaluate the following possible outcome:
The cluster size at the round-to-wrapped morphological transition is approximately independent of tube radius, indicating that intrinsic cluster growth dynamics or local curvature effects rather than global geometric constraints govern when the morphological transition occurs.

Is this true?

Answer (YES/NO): NO